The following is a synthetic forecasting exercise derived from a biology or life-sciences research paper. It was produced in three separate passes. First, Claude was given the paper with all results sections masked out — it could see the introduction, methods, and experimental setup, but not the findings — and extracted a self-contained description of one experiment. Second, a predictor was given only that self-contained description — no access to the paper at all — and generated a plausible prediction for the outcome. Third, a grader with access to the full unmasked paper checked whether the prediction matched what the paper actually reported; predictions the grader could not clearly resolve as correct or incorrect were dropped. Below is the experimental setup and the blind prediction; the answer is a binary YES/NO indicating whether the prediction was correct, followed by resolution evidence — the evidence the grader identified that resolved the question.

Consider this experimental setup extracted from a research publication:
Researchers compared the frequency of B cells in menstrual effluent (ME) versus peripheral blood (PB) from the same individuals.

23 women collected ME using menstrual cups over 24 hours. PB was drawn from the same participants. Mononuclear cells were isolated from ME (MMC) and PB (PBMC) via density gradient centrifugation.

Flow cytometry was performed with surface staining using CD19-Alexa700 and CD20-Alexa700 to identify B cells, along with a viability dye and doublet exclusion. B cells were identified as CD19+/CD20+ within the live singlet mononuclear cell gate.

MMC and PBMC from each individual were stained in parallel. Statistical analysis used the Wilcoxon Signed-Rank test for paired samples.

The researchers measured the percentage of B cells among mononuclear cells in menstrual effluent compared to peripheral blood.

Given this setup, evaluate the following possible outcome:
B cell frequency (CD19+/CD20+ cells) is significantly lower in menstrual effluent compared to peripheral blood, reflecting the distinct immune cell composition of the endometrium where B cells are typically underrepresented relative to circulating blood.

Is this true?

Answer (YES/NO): NO